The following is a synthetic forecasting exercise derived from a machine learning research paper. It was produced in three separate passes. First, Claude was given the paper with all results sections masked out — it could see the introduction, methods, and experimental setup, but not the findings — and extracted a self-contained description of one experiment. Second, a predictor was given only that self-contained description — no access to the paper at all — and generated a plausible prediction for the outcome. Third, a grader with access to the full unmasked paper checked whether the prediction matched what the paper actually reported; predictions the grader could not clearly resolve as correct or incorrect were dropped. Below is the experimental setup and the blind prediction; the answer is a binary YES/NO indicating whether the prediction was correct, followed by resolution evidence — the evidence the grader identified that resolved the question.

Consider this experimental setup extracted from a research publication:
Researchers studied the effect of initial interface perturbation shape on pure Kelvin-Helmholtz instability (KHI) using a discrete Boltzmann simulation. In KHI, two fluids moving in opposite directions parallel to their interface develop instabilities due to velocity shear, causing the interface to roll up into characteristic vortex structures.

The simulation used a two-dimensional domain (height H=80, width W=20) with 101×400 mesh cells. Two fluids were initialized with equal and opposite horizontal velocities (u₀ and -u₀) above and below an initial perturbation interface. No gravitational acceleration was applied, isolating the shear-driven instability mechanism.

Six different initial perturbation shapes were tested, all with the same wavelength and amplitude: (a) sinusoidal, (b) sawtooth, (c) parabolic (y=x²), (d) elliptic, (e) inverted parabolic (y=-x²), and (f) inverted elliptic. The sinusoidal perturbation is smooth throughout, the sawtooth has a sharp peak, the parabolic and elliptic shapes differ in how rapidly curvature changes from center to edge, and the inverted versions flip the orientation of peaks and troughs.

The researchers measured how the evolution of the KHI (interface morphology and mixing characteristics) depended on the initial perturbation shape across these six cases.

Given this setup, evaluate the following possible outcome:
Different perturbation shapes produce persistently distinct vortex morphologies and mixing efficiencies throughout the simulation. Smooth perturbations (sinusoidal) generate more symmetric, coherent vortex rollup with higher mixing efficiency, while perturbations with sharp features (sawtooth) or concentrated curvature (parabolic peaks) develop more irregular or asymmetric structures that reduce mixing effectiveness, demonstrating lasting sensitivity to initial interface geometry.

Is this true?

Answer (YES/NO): NO